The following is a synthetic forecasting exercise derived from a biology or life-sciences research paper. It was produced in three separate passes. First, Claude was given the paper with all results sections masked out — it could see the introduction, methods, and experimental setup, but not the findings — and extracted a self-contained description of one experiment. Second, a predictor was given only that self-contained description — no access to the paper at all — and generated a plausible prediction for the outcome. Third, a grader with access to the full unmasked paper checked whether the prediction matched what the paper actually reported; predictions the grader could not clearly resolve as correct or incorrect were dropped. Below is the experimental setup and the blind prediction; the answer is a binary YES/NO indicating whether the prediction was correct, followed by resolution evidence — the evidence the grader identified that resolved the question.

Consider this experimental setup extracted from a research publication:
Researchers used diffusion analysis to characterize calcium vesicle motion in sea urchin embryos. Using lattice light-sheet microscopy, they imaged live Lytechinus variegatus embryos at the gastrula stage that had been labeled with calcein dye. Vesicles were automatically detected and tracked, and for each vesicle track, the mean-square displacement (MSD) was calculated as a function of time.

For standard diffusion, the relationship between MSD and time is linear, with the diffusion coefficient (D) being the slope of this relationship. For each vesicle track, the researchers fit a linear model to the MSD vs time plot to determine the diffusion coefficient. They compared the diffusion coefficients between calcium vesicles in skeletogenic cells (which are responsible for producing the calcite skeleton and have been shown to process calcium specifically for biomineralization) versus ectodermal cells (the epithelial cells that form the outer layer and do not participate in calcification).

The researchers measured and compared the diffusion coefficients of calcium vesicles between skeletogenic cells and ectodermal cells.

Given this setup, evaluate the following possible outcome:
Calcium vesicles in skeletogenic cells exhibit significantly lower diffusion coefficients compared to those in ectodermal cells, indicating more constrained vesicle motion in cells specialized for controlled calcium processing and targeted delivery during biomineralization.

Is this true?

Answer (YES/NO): NO